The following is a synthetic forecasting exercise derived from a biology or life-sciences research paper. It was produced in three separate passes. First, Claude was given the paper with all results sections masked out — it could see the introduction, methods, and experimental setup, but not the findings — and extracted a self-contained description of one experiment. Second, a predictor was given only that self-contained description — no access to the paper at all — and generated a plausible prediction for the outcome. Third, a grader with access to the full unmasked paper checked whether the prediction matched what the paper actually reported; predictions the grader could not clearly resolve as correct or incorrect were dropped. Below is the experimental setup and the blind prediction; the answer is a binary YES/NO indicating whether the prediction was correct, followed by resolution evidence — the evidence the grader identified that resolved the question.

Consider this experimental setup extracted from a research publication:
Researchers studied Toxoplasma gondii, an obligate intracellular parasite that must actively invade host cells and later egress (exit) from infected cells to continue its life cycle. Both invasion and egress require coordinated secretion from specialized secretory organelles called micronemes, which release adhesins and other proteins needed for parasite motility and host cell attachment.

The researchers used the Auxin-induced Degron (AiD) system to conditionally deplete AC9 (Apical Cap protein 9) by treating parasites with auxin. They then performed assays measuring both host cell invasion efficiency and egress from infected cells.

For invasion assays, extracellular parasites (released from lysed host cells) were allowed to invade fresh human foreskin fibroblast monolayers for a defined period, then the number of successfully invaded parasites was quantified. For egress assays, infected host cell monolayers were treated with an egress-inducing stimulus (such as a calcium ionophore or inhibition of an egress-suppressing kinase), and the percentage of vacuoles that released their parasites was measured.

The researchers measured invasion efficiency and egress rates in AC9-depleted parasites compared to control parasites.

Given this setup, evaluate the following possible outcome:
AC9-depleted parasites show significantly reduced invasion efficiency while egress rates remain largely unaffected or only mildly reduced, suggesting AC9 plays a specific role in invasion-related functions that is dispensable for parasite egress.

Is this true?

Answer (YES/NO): NO